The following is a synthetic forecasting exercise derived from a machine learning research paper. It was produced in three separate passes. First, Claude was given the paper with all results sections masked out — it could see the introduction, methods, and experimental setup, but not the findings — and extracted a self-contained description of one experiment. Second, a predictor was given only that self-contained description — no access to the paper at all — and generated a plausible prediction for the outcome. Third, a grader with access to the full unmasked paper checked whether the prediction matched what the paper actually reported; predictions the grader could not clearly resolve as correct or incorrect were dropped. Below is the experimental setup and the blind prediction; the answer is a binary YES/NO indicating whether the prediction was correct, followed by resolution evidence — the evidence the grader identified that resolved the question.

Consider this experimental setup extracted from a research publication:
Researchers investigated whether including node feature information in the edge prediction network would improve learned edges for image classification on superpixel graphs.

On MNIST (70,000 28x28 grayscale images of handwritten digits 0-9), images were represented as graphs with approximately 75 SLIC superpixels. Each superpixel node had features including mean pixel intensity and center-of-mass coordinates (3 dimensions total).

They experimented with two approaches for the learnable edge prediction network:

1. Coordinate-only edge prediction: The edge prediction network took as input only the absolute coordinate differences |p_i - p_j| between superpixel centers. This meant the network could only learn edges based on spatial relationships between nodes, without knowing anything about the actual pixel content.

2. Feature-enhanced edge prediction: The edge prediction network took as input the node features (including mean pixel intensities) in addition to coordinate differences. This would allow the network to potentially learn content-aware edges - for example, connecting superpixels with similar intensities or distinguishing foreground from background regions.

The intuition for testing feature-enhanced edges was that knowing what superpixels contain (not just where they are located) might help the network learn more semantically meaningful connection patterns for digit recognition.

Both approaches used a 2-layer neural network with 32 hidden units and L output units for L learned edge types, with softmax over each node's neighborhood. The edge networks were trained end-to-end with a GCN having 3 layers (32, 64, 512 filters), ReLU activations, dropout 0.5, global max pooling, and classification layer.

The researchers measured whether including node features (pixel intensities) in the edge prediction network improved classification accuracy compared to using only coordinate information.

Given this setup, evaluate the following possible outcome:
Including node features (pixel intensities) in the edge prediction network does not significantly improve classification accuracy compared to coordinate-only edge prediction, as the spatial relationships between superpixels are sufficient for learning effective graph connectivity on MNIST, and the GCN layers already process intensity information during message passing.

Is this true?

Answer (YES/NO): YES